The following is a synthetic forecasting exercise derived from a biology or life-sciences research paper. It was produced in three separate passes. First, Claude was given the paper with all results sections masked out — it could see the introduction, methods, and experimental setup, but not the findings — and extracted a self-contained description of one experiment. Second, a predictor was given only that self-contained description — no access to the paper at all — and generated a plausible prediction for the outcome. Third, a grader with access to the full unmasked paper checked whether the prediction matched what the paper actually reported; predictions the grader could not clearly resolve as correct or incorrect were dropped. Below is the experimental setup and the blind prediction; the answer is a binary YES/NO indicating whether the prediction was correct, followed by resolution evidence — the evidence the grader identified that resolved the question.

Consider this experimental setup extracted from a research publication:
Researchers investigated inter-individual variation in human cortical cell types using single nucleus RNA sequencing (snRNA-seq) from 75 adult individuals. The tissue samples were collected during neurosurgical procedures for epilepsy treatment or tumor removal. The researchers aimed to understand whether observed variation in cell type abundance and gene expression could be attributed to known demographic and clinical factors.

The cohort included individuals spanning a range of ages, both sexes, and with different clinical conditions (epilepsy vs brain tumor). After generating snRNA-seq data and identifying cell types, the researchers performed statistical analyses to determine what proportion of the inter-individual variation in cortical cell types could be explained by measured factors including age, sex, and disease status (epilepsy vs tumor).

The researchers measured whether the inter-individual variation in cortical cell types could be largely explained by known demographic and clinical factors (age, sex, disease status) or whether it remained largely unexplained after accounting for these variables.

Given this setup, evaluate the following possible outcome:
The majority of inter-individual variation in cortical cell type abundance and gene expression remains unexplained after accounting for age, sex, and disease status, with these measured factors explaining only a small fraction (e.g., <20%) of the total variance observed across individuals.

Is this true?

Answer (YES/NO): YES